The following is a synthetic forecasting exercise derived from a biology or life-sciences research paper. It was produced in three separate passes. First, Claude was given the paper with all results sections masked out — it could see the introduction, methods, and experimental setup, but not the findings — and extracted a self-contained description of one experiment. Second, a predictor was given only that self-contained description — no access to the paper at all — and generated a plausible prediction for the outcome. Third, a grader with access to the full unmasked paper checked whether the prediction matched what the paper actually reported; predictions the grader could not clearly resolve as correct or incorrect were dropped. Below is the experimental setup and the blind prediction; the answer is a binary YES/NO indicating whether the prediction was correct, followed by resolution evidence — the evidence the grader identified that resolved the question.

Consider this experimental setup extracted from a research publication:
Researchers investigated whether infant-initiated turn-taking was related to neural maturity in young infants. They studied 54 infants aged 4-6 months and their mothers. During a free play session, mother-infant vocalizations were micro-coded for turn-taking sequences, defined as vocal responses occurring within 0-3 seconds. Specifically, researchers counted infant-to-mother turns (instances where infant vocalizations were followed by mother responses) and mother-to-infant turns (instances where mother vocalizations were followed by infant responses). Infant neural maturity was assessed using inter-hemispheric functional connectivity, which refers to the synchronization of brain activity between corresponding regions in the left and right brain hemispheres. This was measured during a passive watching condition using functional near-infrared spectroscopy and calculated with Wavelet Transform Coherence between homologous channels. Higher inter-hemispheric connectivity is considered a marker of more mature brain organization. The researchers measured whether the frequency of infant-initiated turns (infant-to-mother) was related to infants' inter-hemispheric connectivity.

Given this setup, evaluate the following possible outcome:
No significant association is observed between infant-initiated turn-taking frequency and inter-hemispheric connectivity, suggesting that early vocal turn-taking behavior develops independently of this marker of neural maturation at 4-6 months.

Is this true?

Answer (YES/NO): NO